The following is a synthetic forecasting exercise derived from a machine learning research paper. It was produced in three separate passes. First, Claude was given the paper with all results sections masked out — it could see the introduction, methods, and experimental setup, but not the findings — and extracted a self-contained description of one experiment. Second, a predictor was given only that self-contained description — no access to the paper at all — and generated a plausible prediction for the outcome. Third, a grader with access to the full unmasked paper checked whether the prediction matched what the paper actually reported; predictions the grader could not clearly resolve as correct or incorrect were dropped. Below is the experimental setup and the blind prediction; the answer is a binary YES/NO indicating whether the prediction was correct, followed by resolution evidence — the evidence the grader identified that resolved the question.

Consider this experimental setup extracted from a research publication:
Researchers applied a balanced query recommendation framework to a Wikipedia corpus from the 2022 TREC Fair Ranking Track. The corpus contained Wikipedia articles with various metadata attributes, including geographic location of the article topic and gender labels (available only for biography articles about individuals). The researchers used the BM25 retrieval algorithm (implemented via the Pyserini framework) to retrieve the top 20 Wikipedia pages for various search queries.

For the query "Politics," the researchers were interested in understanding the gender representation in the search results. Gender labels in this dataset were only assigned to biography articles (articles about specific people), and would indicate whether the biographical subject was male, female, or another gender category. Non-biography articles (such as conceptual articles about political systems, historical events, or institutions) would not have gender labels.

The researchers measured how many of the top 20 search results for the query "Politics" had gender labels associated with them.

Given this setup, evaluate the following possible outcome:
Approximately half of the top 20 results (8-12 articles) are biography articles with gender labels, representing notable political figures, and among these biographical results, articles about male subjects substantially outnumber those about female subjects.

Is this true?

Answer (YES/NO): NO